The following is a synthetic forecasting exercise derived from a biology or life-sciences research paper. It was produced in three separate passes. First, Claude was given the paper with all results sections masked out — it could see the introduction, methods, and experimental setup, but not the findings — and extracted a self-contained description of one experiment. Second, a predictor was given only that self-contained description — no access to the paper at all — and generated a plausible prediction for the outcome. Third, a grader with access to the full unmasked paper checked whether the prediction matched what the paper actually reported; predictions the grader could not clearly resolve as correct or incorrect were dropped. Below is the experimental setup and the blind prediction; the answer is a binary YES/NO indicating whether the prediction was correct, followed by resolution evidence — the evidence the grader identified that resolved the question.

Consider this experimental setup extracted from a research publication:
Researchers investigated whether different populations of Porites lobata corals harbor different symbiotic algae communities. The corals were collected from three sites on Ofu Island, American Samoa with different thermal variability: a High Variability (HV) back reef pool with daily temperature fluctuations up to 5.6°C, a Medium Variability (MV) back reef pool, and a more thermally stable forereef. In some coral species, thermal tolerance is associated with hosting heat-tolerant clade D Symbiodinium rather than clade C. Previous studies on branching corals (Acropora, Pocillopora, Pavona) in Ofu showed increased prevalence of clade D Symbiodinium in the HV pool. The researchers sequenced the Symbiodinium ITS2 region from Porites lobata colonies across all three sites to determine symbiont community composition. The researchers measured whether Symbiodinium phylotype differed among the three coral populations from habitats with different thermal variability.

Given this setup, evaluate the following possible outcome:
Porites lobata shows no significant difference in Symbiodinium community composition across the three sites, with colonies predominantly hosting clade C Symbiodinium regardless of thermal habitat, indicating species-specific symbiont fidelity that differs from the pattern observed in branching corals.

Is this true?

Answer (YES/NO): YES